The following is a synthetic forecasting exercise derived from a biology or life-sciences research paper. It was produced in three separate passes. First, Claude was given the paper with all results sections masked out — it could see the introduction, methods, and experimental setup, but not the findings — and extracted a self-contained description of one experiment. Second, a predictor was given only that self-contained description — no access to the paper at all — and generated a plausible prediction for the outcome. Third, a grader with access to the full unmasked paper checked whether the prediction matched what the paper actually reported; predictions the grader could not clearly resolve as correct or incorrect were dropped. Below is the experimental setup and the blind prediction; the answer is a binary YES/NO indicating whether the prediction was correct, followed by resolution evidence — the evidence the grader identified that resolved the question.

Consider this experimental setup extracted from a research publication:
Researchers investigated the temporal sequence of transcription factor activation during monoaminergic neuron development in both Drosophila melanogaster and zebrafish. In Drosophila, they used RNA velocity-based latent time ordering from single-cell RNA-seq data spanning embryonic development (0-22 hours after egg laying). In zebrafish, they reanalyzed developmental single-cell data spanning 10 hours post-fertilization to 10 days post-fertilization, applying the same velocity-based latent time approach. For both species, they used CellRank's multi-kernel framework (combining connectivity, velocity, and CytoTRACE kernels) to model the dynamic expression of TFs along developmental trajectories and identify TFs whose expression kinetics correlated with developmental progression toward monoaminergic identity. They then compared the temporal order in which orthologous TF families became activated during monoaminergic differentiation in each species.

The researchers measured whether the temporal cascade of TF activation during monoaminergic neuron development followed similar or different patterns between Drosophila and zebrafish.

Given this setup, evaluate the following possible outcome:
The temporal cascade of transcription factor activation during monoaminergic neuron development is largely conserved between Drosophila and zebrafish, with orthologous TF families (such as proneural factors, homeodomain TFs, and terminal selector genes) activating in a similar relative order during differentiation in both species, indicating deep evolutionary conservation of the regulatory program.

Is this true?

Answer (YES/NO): NO